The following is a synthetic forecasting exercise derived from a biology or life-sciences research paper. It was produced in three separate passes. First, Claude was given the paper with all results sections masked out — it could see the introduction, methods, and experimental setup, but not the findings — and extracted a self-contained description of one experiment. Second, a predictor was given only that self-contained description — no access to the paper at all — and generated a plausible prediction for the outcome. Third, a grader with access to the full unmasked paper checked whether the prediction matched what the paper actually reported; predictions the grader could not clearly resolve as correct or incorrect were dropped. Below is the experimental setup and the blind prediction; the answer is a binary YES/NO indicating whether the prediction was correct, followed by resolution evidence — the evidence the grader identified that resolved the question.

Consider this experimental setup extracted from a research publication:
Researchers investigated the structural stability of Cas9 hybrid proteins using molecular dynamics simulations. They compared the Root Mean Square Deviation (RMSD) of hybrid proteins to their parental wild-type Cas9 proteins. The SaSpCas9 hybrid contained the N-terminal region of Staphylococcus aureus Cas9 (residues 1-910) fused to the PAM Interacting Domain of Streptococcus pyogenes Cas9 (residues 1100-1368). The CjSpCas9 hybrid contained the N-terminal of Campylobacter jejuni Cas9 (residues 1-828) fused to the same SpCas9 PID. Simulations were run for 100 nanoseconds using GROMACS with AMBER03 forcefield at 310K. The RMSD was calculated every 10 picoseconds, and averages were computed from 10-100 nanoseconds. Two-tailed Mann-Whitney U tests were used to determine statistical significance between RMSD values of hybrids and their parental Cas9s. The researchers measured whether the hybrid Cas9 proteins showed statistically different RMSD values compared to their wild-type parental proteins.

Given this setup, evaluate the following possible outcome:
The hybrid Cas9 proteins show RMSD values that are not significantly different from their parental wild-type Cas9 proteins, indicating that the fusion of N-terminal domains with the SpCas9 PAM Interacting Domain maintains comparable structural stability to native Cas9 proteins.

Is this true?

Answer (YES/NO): NO